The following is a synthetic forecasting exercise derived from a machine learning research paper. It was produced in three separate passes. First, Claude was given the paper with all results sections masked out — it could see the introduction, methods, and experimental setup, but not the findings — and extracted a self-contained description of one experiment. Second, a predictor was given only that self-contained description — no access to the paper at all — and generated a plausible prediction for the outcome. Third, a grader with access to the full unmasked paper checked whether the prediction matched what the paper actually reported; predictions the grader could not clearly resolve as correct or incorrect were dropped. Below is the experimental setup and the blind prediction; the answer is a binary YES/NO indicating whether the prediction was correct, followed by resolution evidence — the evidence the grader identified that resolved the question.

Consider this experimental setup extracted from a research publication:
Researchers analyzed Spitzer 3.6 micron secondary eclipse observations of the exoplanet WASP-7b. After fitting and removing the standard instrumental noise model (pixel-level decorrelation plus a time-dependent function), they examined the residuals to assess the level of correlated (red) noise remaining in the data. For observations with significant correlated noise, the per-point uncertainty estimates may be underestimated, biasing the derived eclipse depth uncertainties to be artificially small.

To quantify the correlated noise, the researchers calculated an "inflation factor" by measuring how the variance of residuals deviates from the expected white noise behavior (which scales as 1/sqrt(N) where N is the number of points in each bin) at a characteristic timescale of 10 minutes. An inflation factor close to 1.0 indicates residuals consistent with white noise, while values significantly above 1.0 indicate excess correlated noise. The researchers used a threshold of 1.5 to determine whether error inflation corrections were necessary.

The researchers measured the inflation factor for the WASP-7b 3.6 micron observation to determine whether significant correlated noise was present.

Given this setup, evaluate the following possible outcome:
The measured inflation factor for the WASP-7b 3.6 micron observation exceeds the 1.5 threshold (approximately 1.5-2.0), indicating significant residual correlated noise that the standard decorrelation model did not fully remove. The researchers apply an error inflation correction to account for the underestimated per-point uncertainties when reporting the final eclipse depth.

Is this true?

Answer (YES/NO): NO